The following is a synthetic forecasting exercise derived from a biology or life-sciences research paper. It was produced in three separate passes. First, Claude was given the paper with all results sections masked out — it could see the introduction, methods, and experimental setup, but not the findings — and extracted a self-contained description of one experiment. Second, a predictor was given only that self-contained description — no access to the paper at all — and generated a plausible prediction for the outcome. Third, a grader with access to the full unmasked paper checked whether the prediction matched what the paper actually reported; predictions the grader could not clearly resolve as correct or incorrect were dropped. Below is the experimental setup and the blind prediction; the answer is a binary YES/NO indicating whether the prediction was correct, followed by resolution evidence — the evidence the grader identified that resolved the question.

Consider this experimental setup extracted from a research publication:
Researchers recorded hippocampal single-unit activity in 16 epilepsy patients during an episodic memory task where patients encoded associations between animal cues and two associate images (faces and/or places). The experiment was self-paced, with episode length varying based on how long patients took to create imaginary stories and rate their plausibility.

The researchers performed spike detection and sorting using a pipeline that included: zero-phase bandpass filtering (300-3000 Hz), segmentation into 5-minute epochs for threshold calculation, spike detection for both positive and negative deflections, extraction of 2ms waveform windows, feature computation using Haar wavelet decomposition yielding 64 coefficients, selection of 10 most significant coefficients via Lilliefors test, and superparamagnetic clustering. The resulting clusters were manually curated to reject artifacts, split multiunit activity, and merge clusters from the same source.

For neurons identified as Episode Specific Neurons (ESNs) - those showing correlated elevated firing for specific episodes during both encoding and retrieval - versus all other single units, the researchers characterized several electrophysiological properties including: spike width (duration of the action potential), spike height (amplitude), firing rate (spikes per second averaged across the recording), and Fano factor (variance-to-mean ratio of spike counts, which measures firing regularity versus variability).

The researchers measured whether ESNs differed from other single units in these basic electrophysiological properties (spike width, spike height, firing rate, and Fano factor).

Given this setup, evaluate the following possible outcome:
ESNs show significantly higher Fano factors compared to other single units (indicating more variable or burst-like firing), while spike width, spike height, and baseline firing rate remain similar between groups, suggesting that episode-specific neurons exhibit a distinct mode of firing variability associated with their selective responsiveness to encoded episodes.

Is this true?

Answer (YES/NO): NO